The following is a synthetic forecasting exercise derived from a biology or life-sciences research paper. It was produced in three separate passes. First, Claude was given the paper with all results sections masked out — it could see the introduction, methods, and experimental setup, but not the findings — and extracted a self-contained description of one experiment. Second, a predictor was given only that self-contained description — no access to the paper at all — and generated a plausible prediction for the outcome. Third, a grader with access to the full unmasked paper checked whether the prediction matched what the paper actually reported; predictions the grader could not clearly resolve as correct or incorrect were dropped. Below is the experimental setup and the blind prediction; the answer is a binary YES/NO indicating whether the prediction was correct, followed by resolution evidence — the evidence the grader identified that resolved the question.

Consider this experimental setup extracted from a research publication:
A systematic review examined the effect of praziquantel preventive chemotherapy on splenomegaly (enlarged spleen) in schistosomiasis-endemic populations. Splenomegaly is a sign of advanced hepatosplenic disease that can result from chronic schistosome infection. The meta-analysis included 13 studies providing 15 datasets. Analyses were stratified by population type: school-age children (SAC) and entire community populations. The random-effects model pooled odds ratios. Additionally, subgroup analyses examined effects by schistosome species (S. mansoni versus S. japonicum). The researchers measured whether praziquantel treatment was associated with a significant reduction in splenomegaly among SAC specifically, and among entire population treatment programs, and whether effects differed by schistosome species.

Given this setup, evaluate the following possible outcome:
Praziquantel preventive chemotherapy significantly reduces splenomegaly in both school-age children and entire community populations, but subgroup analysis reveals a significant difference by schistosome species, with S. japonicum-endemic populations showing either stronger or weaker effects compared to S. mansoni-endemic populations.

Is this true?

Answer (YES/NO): NO